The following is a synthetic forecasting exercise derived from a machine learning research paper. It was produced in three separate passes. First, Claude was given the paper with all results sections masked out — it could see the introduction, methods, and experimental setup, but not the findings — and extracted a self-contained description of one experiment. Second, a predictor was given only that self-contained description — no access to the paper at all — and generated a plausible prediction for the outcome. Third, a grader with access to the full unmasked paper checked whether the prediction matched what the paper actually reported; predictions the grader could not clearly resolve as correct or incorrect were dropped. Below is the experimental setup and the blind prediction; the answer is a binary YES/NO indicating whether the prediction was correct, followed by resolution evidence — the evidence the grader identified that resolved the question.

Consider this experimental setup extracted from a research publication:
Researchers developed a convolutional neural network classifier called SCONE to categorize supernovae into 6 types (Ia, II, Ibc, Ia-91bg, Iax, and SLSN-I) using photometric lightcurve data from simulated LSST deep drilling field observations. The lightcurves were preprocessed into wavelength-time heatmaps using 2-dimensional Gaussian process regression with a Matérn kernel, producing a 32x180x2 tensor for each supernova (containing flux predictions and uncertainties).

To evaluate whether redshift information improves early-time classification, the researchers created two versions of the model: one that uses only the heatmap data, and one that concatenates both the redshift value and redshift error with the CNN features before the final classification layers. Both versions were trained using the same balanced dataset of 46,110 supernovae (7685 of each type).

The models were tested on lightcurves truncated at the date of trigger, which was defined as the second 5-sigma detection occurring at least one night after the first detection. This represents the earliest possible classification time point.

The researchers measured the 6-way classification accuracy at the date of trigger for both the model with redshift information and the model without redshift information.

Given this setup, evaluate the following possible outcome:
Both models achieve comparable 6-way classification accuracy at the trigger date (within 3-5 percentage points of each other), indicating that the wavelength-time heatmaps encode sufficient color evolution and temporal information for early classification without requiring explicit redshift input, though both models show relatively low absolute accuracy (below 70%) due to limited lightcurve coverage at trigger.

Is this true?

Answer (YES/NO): NO